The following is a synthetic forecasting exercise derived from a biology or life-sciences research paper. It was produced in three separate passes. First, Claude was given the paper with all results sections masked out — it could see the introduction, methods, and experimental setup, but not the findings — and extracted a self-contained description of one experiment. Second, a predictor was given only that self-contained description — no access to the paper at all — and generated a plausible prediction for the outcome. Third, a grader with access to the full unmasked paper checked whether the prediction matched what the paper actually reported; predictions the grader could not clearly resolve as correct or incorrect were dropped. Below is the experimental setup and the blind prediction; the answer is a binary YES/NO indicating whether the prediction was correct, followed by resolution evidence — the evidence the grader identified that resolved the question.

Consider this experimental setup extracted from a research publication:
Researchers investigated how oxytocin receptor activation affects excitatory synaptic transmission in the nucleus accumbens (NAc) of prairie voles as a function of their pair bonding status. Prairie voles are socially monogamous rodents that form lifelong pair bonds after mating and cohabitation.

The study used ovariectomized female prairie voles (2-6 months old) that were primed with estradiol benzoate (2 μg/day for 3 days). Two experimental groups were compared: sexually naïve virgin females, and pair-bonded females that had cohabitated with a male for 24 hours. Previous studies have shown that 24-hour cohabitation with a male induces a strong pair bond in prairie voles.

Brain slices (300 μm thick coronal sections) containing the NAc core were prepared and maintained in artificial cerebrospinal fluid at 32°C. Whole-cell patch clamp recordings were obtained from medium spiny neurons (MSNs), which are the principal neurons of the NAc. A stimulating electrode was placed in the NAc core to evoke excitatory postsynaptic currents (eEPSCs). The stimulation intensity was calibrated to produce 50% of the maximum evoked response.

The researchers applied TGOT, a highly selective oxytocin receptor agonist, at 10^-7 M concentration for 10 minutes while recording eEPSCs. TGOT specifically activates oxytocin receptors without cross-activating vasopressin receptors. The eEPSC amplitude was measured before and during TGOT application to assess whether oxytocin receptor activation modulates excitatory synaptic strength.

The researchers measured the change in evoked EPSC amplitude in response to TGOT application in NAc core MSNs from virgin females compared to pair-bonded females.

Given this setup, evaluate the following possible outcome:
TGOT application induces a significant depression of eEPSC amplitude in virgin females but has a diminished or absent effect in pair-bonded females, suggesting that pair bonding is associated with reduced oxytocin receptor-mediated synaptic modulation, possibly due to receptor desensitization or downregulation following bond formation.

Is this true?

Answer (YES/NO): NO